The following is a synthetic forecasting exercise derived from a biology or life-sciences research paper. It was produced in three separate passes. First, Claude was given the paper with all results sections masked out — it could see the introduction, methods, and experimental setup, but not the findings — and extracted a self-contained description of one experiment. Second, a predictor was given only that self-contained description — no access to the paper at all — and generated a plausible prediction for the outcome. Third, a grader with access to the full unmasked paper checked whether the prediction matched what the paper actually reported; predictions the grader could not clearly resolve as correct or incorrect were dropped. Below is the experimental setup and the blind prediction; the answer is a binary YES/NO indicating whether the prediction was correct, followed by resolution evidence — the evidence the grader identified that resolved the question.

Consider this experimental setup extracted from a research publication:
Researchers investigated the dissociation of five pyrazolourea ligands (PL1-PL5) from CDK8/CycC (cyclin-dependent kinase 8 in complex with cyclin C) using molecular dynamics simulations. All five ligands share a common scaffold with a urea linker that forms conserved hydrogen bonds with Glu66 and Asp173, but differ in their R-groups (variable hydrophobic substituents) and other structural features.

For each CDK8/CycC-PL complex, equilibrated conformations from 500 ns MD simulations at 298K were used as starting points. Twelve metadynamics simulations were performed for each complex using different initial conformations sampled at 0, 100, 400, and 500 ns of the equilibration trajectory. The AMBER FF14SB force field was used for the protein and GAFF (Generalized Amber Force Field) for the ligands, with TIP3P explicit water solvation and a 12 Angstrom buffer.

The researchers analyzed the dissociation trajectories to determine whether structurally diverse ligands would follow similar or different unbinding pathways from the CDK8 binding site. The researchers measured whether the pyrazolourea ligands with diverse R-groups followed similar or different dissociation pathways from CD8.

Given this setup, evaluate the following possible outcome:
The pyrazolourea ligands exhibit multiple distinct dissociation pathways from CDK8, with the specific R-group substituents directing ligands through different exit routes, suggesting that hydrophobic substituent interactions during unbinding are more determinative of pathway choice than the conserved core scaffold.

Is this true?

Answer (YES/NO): NO